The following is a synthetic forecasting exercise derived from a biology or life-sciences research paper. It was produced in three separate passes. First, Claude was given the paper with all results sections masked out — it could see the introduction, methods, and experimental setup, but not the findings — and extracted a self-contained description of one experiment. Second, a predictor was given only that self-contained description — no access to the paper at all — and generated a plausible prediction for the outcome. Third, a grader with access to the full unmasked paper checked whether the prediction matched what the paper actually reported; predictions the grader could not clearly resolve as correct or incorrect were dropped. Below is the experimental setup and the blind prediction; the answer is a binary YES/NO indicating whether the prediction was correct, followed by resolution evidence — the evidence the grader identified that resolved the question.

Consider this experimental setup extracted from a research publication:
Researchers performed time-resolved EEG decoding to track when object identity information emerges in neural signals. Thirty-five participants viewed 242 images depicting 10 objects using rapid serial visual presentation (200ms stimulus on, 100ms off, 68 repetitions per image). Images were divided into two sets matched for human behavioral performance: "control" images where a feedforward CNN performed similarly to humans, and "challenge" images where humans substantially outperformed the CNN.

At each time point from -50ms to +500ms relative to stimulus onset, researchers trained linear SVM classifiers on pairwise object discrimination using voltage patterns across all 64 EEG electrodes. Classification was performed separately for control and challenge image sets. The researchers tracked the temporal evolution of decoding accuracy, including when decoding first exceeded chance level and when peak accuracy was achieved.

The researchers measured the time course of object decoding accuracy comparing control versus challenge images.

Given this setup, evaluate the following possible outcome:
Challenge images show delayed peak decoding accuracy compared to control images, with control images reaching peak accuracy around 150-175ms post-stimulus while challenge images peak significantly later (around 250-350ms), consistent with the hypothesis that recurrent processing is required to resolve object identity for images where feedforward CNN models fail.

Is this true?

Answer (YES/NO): NO